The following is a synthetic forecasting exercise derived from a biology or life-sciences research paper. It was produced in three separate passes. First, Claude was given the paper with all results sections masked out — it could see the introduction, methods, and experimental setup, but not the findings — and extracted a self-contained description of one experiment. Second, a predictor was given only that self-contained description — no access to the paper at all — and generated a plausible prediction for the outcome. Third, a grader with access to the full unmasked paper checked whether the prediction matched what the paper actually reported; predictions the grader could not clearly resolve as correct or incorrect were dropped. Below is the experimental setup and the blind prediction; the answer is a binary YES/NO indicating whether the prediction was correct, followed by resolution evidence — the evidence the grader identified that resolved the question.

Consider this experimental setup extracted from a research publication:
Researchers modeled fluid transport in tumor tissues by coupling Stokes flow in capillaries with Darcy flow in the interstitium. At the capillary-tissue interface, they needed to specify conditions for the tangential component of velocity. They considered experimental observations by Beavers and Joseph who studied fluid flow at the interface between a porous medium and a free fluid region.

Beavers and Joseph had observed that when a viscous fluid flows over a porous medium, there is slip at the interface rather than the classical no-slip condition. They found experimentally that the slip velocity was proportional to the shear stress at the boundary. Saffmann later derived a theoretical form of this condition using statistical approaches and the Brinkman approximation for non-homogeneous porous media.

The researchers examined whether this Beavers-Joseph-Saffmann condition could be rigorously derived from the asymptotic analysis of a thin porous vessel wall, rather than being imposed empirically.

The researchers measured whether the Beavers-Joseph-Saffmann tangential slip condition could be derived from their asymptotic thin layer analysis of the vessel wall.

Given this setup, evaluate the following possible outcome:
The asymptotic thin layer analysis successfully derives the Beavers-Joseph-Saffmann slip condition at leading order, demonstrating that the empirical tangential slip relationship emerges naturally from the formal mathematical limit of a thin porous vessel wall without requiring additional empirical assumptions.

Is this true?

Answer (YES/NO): YES